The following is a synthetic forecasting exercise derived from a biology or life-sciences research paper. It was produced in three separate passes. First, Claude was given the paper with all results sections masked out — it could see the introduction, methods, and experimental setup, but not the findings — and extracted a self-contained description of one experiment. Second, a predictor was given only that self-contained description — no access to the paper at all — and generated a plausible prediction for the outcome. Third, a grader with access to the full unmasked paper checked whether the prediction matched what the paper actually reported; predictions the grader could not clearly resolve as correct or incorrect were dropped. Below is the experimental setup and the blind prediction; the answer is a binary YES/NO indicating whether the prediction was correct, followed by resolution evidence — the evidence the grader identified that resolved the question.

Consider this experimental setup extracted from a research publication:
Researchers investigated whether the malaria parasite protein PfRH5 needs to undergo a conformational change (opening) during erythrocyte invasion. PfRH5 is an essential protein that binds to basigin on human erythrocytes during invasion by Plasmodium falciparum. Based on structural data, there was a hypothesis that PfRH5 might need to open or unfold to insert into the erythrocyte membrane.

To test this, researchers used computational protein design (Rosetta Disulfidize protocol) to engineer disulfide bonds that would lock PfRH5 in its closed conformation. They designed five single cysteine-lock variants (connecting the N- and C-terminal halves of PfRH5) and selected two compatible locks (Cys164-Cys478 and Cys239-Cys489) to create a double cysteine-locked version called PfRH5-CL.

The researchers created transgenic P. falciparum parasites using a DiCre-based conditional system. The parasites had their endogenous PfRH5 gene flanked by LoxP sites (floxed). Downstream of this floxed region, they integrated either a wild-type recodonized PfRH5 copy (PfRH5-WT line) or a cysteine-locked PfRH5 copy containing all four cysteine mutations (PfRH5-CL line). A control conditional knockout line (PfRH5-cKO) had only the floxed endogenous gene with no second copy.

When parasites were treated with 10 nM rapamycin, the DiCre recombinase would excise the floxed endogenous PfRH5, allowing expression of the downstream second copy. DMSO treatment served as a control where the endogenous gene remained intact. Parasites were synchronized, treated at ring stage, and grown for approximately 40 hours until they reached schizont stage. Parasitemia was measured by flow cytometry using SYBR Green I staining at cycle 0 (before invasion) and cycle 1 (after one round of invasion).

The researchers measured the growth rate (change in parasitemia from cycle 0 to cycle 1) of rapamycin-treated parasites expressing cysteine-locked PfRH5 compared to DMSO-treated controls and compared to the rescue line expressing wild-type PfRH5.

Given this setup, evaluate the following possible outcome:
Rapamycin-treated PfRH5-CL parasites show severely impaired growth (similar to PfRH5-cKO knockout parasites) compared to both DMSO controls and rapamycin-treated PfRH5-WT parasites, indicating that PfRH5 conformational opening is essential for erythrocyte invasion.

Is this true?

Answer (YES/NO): NO